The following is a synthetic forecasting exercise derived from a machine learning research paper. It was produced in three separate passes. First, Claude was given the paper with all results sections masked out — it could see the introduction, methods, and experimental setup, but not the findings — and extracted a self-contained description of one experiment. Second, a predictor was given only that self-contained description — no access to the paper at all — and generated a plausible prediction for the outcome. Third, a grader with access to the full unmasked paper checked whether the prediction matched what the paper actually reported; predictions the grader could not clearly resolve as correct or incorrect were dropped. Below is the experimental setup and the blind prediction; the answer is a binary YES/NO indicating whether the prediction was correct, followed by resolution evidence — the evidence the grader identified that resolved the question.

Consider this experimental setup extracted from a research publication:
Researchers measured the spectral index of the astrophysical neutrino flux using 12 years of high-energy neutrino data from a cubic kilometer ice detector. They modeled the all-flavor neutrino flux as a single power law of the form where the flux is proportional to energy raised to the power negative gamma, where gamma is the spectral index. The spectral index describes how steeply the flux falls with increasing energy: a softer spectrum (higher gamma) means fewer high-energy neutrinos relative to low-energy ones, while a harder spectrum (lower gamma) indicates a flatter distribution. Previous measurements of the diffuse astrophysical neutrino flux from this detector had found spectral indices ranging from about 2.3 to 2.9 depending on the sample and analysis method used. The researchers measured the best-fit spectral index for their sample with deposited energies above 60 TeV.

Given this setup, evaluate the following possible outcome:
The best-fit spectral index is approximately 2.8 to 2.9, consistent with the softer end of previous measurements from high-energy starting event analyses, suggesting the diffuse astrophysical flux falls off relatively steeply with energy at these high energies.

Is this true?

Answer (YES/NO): YES